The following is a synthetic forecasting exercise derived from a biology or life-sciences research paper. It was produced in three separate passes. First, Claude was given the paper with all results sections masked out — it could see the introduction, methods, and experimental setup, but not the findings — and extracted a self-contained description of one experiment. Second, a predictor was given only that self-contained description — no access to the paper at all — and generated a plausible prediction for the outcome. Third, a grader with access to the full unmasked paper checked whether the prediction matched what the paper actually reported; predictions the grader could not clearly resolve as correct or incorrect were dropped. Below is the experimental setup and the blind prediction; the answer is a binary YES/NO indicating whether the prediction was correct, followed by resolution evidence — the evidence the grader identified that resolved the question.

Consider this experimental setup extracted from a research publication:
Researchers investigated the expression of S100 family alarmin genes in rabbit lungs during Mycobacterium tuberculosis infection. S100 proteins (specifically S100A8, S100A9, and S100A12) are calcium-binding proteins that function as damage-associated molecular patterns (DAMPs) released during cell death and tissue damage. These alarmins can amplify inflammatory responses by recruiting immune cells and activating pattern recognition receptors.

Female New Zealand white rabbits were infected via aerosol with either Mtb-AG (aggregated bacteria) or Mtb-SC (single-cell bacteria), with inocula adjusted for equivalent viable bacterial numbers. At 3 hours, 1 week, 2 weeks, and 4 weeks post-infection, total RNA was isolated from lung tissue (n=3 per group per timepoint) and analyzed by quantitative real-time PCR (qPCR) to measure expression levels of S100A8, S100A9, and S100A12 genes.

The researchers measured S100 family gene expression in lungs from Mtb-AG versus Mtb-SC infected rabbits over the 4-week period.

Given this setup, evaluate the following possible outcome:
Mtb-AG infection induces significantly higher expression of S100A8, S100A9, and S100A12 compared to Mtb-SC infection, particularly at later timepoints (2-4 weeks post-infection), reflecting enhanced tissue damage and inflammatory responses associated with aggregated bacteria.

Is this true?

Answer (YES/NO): NO